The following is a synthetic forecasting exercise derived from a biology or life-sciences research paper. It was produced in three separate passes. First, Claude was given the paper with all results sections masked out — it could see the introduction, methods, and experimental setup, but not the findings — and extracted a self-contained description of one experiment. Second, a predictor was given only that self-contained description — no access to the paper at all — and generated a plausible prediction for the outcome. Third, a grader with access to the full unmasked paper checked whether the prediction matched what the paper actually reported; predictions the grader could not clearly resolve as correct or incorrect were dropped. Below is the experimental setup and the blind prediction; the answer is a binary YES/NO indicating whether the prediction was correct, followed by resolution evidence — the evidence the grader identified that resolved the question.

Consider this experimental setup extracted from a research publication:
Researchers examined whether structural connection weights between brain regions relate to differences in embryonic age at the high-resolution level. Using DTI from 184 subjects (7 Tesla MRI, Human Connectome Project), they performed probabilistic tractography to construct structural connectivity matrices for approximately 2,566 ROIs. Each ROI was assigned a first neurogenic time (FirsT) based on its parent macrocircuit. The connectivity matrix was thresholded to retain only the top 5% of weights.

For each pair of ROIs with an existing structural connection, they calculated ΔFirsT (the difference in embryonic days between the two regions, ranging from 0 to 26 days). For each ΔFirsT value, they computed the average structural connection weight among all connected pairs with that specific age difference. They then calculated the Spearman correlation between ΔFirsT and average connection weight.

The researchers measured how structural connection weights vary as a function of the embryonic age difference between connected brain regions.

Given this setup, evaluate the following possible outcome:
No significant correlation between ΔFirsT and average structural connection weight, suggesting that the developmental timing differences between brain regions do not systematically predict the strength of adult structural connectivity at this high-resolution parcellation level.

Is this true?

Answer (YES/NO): NO